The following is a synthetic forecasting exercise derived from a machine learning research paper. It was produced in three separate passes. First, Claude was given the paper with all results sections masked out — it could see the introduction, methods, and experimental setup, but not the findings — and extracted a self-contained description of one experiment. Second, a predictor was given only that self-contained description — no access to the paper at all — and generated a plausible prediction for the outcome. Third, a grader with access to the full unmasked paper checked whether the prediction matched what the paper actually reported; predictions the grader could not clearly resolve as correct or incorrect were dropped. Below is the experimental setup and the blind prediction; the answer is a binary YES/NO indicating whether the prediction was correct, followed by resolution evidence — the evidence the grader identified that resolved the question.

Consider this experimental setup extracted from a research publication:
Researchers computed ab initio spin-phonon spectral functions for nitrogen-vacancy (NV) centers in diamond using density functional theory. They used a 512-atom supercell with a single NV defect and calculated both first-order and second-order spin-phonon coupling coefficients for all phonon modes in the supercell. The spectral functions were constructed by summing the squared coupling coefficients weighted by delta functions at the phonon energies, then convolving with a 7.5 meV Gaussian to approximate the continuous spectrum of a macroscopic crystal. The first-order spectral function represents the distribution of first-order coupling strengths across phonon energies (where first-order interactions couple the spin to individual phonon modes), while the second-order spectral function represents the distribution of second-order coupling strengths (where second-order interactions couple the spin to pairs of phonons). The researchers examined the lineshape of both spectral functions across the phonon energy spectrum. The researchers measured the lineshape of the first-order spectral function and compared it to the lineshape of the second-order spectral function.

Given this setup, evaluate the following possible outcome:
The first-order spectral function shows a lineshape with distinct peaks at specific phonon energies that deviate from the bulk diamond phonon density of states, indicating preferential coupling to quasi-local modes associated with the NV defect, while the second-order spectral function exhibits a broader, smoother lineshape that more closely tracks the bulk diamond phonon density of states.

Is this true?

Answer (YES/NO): NO